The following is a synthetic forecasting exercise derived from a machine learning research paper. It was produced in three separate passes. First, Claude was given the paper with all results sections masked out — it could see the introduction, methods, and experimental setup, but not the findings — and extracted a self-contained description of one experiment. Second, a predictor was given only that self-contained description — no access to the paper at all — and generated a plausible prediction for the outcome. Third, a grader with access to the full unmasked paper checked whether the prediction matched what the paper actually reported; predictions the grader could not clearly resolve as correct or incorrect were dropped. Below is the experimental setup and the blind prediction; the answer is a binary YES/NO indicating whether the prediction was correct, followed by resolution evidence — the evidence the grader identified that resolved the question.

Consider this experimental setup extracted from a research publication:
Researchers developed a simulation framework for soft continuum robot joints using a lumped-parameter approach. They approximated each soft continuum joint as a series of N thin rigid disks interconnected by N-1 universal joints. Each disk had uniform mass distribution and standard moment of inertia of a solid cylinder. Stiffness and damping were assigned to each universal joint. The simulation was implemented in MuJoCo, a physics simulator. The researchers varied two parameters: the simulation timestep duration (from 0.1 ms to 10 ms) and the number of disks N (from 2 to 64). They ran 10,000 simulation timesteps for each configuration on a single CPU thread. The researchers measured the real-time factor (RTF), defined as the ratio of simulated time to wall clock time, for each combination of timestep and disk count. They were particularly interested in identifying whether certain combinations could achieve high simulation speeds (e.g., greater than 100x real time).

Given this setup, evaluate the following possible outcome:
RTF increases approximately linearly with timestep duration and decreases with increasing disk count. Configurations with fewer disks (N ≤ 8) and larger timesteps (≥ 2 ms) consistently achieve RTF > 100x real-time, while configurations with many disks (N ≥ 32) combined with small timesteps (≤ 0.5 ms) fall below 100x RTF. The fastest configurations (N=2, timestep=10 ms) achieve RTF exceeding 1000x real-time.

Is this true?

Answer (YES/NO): NO